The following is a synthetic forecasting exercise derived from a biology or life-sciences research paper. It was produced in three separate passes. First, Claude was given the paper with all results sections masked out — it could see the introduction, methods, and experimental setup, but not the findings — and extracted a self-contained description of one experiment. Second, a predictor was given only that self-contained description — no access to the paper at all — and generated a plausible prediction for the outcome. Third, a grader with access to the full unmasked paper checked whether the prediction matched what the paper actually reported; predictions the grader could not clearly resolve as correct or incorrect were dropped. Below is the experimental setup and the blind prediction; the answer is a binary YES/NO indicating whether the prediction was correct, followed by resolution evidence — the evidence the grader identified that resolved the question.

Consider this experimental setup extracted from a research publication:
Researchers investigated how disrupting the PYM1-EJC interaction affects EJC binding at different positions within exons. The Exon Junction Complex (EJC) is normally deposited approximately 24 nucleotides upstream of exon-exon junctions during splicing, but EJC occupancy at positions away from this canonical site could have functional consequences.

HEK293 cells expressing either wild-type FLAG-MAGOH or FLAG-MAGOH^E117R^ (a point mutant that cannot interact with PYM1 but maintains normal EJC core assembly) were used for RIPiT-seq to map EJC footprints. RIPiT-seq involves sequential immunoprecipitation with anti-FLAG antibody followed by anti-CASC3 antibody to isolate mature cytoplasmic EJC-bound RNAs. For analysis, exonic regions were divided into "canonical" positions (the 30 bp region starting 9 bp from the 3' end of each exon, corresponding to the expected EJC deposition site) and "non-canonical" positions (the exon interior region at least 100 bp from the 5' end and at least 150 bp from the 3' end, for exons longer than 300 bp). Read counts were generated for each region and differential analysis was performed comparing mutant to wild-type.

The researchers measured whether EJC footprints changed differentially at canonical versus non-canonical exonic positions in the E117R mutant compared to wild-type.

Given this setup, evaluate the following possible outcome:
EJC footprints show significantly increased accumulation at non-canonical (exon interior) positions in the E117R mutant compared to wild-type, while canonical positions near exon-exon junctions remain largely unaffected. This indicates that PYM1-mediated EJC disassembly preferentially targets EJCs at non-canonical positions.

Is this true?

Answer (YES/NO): NO